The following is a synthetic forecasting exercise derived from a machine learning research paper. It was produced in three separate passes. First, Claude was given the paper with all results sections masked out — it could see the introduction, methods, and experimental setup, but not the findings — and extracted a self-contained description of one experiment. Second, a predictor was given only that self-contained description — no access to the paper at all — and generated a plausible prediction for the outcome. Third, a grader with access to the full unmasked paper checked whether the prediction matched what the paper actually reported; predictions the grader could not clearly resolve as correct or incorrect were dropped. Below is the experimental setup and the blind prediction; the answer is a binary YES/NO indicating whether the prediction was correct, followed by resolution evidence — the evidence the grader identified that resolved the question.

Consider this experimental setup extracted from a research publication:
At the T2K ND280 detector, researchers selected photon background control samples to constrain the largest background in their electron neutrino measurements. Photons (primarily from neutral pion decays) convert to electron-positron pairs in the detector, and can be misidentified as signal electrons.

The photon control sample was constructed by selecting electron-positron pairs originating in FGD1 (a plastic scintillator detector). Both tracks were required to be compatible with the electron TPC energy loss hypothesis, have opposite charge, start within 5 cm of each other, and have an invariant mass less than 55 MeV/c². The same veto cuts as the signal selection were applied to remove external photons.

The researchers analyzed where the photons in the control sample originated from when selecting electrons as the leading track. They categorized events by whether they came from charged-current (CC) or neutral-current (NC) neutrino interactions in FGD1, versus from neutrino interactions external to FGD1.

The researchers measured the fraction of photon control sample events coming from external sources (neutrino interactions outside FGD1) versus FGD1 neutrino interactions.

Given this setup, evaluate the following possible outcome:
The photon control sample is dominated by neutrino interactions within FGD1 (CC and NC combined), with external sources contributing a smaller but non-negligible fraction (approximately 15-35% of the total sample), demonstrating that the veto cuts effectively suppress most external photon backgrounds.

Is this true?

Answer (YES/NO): NO